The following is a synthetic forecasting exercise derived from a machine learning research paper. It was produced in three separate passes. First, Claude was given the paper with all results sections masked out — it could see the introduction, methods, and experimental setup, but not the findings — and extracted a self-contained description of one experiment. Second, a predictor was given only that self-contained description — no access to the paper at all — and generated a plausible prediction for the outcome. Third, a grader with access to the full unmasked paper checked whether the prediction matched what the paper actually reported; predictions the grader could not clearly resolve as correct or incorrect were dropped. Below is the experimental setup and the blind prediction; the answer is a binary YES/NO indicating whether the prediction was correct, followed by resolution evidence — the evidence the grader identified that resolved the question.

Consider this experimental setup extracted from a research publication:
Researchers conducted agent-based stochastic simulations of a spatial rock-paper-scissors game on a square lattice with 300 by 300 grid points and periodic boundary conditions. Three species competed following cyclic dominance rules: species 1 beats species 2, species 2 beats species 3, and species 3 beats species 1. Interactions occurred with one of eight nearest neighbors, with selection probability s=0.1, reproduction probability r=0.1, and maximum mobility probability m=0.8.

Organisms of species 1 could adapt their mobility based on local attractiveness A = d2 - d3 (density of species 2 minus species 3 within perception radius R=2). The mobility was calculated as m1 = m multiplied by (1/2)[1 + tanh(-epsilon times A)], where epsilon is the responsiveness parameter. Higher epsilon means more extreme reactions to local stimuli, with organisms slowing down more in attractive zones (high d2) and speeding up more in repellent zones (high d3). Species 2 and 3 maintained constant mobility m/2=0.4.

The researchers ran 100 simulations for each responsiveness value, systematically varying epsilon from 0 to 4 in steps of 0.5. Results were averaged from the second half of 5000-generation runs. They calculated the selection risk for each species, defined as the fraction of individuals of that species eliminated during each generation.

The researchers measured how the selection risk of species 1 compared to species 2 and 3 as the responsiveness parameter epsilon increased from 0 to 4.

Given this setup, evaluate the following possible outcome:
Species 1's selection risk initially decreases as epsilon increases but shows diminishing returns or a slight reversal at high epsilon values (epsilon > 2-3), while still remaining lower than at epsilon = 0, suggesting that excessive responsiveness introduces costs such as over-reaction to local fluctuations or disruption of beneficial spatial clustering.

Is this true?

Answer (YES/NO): NO